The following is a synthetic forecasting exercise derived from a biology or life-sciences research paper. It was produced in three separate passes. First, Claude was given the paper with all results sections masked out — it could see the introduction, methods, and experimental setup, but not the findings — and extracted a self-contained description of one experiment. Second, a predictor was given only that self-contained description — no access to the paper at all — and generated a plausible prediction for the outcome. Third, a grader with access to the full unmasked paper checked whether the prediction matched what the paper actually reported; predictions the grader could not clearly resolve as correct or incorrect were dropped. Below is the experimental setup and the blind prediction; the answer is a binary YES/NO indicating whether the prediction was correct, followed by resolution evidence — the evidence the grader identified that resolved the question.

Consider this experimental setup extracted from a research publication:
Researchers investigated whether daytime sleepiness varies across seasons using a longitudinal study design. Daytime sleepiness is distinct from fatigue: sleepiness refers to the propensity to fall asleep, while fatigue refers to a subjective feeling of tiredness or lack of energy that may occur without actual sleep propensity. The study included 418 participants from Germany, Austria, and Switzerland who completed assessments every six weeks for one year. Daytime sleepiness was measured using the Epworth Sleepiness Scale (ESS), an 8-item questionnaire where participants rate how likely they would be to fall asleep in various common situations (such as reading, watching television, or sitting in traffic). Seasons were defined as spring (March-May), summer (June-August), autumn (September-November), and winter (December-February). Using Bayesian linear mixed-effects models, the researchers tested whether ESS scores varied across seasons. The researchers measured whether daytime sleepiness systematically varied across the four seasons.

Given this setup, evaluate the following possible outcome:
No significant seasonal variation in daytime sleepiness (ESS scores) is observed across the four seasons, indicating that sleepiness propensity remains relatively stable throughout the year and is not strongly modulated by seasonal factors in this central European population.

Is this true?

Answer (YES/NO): YES